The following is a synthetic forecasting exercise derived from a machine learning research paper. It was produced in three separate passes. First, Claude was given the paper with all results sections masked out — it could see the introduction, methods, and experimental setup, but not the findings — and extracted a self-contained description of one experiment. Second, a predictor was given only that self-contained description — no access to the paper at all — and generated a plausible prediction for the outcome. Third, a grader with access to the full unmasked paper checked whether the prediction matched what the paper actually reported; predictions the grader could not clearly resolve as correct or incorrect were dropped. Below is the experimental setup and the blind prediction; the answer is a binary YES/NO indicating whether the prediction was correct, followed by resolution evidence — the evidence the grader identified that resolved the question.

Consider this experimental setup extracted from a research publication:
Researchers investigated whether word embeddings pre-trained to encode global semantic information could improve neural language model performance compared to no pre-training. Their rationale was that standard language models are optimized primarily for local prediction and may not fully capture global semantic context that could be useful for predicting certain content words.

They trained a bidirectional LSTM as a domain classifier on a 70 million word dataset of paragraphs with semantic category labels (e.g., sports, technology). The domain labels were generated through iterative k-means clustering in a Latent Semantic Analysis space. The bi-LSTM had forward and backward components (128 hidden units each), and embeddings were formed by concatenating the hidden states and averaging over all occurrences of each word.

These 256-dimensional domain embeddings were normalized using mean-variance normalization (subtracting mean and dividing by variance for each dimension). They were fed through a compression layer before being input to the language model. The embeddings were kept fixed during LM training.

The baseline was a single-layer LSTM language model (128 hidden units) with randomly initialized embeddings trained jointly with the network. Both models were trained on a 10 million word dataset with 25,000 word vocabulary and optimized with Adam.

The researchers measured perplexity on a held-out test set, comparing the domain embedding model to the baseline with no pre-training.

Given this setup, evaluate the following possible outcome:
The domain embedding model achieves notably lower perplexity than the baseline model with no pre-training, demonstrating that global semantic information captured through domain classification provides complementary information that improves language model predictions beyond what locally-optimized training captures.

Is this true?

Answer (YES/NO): NO